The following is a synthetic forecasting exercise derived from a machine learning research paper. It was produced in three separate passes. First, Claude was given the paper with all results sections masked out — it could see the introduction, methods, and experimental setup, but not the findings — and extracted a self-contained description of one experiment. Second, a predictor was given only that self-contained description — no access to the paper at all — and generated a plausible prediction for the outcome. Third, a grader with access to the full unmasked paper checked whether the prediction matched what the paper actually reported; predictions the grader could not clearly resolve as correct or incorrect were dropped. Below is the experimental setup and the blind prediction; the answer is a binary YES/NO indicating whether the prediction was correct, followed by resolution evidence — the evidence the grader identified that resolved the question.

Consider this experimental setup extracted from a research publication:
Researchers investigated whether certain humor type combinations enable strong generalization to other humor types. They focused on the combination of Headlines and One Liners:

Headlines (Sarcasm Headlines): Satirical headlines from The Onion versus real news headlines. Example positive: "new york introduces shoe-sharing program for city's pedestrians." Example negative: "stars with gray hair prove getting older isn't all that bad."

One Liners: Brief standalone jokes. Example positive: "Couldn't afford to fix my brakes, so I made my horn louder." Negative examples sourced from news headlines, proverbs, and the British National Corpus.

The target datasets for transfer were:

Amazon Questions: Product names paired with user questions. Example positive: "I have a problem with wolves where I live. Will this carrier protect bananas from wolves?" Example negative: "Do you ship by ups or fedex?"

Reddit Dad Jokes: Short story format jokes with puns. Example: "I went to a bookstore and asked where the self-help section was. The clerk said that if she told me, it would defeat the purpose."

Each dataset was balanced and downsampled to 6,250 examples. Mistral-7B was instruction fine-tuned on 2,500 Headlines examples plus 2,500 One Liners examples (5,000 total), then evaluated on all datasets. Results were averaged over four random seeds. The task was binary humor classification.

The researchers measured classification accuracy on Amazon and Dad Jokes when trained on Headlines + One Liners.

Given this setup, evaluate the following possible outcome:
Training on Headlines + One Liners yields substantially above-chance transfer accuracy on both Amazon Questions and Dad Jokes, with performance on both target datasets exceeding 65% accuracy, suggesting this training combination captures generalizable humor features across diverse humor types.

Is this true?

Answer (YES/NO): NO